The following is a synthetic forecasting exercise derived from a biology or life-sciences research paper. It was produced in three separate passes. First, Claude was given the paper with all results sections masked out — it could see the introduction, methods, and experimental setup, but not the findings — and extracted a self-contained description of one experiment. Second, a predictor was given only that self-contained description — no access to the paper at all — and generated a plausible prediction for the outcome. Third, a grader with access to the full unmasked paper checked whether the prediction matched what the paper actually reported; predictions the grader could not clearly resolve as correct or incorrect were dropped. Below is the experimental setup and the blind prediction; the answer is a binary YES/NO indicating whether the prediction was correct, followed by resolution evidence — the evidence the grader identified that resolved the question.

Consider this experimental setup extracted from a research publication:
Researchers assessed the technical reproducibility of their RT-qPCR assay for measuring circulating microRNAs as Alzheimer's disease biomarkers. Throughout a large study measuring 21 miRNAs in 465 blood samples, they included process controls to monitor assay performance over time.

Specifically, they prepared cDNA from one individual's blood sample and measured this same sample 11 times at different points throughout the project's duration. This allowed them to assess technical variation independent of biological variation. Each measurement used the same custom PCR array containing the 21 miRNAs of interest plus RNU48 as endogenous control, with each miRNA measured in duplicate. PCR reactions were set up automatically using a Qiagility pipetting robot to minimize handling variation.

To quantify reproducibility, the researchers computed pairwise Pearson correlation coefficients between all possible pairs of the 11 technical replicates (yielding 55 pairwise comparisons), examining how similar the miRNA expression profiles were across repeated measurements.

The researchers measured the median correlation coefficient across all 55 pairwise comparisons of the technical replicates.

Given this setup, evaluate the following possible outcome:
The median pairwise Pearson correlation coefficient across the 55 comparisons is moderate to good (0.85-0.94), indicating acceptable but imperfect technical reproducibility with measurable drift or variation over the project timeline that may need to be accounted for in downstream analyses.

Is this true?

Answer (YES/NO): NO